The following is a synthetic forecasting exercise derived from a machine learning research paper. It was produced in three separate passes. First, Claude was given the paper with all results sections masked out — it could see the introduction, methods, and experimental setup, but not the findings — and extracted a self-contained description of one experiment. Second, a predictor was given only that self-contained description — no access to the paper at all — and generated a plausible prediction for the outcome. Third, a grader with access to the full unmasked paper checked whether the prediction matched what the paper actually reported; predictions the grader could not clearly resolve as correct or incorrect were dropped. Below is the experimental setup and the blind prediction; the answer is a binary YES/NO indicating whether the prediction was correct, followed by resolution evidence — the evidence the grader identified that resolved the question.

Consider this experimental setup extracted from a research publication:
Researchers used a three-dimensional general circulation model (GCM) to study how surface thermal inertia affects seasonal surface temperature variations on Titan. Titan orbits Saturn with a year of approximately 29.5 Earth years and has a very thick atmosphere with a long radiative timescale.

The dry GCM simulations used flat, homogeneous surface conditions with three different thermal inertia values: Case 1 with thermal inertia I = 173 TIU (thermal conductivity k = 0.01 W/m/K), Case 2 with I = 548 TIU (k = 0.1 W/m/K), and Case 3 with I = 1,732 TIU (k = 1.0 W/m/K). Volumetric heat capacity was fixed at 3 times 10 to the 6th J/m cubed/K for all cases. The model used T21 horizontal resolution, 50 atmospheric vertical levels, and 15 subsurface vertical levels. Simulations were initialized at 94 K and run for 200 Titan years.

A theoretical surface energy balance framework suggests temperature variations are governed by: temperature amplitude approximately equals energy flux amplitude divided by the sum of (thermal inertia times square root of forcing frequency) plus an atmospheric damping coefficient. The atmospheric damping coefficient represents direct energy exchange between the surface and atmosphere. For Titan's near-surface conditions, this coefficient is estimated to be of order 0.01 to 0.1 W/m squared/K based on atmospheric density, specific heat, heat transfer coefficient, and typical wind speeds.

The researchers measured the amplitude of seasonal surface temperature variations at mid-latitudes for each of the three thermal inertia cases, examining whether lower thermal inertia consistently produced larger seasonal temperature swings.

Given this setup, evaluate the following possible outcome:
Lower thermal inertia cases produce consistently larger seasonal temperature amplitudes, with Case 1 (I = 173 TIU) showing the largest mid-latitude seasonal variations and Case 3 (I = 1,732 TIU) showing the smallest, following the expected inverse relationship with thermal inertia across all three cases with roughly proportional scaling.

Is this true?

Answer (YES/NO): NO